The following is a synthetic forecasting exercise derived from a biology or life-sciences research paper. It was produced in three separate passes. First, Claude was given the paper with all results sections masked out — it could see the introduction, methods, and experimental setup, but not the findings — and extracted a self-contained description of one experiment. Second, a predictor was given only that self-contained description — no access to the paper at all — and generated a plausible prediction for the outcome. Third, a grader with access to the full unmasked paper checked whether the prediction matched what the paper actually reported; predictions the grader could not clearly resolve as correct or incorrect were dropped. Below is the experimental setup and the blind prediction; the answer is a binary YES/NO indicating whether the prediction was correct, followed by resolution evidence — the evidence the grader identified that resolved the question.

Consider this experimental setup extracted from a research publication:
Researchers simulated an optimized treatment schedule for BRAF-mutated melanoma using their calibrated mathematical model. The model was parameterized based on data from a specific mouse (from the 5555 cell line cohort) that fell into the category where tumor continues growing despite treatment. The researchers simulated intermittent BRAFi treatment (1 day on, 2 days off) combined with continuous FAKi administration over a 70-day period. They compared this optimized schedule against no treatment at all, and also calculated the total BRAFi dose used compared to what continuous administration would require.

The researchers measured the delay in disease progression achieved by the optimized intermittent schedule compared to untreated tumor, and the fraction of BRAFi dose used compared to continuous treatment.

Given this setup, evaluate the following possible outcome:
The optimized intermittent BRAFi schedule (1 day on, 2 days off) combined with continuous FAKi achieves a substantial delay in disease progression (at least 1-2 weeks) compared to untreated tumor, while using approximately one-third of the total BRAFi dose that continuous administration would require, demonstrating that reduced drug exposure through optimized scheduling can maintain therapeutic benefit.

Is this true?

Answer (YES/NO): YES